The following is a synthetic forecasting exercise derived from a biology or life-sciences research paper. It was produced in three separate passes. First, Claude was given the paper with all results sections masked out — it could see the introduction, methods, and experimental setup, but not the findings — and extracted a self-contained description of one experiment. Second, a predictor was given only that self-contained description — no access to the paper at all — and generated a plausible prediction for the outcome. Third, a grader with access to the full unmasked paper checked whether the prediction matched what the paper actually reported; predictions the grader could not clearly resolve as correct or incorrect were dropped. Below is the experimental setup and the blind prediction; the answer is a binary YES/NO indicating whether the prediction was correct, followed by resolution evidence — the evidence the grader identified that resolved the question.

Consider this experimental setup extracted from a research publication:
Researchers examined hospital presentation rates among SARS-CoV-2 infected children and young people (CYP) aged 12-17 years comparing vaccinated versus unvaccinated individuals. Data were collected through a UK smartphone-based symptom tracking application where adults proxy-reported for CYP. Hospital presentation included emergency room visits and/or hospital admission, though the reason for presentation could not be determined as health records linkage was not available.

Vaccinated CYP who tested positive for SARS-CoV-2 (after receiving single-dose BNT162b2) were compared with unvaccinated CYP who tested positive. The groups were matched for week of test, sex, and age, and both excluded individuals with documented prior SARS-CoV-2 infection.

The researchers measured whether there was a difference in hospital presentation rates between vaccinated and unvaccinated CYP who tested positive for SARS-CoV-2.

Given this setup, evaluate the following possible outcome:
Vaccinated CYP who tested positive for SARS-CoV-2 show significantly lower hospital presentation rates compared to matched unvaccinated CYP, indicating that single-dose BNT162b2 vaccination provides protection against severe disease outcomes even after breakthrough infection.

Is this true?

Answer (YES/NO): NO